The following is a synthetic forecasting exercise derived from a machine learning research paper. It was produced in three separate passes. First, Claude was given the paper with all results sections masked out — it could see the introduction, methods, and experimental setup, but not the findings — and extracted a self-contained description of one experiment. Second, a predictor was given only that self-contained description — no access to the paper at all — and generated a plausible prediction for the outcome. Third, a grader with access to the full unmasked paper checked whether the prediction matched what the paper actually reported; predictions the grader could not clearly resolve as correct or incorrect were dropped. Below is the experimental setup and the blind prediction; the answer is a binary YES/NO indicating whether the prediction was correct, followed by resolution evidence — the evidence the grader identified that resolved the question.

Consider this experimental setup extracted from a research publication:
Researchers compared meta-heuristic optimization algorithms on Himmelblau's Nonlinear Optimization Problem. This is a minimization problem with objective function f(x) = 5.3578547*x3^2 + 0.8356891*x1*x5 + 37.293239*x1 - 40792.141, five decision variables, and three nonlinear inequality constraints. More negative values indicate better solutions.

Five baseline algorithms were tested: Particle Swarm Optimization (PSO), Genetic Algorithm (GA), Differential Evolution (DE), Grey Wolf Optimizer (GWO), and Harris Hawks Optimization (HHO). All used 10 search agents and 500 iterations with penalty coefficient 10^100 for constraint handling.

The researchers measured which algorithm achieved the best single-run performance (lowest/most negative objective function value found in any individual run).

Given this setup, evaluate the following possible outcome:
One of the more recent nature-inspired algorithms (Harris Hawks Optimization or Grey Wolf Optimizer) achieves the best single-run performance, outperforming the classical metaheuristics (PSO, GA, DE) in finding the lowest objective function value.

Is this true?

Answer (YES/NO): YES